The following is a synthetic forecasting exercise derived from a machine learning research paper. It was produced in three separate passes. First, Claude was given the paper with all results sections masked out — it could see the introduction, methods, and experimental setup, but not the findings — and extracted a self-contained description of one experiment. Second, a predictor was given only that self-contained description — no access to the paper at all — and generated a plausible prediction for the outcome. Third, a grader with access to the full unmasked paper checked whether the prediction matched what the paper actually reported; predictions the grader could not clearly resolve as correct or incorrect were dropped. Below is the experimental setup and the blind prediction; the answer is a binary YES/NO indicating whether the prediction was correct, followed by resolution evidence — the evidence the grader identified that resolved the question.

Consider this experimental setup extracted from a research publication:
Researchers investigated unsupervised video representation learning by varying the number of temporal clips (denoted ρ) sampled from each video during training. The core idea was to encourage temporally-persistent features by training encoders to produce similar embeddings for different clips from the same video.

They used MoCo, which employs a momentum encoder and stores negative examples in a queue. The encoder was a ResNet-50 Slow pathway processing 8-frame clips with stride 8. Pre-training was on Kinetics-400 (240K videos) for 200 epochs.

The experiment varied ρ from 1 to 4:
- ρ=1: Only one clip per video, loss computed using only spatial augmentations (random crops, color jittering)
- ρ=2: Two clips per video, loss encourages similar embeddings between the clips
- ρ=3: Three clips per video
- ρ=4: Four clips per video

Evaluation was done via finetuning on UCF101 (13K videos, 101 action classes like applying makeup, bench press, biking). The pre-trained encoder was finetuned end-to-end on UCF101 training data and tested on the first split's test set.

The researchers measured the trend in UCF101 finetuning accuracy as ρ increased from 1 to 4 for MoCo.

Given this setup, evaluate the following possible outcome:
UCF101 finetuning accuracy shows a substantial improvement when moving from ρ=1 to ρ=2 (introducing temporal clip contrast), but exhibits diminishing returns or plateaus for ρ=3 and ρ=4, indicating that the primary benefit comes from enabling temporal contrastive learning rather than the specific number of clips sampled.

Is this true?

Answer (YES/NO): NO